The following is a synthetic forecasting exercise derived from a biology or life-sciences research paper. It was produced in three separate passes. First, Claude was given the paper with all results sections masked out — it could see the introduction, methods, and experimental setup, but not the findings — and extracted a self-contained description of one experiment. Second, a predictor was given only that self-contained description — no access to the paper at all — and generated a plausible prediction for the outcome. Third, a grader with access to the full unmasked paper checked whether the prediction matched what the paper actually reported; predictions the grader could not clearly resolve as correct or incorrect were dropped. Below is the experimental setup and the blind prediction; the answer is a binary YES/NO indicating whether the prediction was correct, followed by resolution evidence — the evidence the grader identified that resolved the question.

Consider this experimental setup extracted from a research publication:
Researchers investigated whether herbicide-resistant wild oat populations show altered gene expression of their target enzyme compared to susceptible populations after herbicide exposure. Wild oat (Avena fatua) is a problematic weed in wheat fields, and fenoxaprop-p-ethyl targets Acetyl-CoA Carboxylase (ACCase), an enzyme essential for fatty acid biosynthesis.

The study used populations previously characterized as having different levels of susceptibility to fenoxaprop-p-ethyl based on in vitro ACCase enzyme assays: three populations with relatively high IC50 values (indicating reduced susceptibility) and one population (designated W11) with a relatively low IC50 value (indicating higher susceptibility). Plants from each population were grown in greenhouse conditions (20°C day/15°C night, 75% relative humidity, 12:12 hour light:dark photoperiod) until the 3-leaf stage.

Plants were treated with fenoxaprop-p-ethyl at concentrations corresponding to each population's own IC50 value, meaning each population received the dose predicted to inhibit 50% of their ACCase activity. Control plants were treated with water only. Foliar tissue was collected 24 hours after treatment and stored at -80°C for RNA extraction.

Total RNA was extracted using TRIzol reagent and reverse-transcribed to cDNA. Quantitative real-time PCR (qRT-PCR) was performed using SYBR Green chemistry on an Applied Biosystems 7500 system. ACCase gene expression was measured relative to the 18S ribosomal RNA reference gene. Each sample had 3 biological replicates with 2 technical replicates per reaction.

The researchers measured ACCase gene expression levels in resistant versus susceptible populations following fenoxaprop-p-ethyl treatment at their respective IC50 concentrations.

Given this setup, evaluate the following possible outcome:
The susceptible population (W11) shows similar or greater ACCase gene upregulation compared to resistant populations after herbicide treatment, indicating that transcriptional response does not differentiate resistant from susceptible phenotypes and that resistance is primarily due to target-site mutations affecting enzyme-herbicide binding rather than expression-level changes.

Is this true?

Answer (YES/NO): NO